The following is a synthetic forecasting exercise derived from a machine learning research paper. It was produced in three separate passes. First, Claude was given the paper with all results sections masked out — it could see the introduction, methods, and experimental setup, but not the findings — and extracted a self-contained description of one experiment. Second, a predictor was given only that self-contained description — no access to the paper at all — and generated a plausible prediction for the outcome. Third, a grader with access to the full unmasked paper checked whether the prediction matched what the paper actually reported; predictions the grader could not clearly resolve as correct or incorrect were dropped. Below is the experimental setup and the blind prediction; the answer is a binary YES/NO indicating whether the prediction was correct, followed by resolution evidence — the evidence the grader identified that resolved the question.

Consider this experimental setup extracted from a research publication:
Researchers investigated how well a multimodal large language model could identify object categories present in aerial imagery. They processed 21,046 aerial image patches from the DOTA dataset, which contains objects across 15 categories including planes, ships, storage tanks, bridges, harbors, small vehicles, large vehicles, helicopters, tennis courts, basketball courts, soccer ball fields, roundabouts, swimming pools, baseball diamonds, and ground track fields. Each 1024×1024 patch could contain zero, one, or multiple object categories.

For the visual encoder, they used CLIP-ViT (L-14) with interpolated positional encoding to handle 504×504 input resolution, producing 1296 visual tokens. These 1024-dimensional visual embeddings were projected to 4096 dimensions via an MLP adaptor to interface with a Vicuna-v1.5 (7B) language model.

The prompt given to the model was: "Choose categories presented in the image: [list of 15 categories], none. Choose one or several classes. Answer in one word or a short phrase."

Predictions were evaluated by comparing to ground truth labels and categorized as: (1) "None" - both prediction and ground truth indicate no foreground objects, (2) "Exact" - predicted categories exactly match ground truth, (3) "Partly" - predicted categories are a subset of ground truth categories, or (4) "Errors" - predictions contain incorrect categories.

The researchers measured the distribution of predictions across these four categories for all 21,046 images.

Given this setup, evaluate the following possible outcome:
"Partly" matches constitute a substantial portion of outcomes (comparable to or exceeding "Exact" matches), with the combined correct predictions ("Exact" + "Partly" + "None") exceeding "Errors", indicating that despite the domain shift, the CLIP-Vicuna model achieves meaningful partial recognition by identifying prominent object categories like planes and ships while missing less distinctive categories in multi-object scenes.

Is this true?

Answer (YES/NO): NO